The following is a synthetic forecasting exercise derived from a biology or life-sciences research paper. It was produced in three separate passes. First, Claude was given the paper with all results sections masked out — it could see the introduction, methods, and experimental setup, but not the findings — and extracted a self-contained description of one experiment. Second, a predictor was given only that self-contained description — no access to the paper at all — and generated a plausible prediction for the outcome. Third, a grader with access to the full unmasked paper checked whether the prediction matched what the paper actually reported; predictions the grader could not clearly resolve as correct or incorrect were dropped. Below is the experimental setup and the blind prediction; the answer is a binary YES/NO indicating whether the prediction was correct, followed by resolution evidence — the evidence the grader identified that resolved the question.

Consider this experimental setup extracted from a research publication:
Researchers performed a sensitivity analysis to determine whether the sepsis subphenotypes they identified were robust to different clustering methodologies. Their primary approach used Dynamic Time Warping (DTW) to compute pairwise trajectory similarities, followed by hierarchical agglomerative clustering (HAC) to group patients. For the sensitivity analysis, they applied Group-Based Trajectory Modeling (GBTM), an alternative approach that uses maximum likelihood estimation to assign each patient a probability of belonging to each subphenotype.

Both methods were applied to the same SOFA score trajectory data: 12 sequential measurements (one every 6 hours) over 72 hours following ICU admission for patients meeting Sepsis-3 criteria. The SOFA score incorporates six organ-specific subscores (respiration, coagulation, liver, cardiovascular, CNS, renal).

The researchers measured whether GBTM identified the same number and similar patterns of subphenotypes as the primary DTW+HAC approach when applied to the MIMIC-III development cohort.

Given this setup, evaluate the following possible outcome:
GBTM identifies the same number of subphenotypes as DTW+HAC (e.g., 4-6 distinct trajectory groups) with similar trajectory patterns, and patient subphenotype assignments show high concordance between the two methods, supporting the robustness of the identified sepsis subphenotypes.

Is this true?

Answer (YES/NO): YES